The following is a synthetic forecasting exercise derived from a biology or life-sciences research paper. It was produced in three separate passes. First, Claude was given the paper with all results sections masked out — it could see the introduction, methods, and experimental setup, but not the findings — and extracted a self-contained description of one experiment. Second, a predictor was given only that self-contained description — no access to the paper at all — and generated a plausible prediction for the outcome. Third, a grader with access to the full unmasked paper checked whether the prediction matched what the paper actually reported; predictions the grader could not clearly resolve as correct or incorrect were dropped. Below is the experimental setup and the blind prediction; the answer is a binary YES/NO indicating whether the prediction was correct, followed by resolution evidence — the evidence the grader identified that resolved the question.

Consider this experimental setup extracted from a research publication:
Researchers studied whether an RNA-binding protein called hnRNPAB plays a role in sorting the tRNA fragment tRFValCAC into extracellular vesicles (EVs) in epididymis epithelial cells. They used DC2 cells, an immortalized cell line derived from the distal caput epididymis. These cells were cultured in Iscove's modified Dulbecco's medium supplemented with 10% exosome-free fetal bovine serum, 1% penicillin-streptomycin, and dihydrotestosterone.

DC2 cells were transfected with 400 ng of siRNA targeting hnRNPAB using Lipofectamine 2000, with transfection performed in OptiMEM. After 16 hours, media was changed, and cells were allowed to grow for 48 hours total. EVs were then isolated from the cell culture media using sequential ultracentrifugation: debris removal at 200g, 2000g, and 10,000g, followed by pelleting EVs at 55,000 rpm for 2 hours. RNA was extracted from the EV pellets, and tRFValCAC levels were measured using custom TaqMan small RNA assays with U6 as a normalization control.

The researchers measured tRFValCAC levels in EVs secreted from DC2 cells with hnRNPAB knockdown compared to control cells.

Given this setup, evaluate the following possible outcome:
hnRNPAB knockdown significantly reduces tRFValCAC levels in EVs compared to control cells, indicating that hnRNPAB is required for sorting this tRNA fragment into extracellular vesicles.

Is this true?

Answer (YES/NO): YES